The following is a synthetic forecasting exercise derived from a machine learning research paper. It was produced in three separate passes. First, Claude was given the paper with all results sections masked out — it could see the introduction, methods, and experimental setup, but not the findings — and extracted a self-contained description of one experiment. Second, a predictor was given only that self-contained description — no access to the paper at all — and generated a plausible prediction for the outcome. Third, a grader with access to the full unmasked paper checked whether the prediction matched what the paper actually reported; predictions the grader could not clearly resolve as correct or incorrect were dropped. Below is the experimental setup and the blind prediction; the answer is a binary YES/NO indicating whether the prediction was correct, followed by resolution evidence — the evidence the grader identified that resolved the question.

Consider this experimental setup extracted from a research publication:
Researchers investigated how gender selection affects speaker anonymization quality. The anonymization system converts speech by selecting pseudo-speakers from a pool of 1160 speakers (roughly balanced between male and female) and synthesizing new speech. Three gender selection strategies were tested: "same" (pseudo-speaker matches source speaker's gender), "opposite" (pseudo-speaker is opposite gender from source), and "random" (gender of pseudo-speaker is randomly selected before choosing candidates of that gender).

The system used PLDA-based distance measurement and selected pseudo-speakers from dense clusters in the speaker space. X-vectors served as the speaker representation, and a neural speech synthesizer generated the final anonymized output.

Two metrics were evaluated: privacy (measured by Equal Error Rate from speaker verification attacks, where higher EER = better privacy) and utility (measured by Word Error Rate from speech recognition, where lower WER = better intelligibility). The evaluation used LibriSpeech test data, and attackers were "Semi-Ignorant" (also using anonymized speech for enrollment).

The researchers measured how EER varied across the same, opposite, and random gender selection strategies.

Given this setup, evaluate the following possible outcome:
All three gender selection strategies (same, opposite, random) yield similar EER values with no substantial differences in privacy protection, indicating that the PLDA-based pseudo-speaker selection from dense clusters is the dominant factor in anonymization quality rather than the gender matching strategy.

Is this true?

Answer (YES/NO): NO